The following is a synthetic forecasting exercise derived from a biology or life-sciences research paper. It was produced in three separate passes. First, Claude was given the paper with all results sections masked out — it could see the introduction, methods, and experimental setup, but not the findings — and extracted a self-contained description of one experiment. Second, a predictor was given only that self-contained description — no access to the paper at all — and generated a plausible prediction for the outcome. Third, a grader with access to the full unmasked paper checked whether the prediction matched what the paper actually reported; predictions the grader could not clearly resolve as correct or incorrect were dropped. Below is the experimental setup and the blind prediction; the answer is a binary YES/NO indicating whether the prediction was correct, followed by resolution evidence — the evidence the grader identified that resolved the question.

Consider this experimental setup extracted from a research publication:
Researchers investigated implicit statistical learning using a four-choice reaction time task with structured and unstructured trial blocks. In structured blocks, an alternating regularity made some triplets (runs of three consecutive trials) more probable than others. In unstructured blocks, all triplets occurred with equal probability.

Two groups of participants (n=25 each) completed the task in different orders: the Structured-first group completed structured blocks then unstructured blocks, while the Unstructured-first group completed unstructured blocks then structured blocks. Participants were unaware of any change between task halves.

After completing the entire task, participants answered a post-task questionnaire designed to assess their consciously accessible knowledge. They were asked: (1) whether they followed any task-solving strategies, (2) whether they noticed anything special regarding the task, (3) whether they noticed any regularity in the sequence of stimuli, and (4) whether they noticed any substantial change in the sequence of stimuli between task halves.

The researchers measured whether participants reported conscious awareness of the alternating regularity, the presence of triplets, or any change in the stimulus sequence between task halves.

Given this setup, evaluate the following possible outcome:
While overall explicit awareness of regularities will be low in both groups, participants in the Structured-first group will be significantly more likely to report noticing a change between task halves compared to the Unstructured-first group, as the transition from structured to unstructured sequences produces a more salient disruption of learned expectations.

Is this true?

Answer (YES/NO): NO